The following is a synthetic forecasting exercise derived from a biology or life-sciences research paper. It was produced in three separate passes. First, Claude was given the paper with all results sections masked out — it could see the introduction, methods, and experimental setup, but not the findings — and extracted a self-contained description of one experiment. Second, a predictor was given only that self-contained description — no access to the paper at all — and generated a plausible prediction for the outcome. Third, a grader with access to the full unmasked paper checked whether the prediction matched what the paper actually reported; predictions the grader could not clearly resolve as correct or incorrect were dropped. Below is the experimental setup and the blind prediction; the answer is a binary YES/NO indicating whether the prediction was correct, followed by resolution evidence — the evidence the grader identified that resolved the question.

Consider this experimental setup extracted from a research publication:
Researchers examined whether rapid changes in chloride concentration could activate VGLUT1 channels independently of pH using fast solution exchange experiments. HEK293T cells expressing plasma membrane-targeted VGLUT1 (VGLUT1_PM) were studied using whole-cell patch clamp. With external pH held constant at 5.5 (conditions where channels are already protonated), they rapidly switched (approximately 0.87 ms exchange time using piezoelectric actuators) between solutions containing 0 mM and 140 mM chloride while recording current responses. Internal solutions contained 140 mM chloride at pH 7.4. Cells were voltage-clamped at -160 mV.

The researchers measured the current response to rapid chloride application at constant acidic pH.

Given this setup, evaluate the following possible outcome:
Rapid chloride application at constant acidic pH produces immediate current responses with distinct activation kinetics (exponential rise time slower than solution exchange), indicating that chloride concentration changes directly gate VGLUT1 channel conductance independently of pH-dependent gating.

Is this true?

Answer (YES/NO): YES